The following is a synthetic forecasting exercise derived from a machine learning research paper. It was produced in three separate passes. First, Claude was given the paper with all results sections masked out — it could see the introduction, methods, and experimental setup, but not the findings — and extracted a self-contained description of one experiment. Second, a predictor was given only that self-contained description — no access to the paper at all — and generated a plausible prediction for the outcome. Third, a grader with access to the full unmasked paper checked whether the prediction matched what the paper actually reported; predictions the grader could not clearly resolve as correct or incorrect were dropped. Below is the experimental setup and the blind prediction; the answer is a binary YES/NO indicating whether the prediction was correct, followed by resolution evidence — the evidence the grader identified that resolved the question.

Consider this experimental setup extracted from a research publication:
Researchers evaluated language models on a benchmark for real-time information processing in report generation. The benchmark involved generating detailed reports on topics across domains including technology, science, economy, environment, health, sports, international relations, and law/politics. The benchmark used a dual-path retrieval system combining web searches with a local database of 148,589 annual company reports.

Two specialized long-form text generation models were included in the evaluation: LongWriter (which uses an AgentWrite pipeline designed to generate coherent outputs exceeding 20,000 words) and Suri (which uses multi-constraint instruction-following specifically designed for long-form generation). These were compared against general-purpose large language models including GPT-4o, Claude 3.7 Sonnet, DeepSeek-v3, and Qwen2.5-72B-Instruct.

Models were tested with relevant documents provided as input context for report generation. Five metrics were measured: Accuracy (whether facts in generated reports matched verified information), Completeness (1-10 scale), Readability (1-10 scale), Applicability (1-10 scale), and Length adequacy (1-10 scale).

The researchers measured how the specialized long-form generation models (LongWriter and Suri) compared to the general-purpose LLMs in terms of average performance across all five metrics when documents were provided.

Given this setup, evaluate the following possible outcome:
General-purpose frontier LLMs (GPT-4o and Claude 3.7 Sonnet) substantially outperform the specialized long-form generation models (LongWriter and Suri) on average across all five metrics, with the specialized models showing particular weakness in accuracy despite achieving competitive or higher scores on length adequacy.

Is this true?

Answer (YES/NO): NO